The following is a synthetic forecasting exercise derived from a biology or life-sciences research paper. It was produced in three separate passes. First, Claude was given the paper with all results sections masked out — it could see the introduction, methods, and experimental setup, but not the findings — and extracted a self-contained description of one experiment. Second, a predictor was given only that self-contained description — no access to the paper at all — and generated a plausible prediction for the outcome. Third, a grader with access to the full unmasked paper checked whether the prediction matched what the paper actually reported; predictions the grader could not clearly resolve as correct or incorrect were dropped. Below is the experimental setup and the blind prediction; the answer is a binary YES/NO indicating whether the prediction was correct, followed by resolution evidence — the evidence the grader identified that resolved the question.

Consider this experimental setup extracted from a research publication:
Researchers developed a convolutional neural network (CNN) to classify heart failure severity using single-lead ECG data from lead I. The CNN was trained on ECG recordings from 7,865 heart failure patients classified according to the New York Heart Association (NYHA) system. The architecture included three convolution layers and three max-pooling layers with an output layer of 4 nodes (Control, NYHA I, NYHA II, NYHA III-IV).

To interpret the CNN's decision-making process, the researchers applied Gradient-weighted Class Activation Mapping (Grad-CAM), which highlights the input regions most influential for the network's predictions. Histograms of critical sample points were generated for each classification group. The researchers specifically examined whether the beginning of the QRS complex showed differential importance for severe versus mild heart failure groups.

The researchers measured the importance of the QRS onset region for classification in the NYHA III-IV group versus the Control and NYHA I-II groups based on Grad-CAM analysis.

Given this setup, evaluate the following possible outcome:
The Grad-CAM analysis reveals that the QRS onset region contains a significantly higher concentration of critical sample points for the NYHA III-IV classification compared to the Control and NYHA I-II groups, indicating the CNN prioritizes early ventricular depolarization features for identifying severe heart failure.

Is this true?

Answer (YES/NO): YES